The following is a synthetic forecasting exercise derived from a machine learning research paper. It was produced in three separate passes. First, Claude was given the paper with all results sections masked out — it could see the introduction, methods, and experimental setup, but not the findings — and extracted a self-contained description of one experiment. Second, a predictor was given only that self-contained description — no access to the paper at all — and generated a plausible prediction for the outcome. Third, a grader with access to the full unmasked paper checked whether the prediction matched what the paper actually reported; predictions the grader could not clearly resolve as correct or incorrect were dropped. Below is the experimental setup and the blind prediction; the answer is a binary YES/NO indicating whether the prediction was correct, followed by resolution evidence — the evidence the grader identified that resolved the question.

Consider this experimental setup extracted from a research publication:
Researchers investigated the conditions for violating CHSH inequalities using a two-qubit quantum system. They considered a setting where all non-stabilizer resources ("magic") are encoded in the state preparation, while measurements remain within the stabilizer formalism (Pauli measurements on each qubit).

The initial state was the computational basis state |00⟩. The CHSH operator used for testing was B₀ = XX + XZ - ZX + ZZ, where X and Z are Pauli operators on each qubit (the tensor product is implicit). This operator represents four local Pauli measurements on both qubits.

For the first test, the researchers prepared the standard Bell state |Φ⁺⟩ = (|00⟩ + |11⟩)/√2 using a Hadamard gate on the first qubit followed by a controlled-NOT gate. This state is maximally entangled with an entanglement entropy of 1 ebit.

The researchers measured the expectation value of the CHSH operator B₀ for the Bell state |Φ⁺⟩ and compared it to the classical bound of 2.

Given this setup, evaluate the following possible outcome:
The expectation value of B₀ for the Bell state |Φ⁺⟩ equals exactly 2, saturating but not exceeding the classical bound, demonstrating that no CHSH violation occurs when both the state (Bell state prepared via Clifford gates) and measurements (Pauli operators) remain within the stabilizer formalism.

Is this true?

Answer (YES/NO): YES